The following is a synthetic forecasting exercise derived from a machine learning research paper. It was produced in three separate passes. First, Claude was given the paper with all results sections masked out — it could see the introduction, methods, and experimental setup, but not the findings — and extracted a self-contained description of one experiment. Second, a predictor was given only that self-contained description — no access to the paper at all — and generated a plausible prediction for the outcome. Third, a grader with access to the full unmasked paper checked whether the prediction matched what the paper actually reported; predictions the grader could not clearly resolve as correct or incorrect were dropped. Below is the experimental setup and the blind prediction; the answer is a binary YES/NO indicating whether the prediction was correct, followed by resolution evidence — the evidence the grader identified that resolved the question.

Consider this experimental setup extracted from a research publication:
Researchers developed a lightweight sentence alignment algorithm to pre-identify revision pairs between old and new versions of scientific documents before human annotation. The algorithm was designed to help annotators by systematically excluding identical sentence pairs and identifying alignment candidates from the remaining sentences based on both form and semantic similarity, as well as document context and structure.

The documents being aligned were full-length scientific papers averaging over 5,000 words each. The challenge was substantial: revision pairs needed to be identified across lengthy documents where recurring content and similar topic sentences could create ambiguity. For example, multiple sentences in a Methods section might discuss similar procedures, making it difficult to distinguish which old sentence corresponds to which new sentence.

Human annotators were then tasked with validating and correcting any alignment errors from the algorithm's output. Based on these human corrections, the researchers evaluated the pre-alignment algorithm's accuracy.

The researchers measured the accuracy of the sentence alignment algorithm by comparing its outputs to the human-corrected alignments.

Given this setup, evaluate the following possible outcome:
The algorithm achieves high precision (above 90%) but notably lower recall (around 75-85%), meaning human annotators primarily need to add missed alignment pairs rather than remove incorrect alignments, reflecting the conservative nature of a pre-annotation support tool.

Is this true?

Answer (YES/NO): NO